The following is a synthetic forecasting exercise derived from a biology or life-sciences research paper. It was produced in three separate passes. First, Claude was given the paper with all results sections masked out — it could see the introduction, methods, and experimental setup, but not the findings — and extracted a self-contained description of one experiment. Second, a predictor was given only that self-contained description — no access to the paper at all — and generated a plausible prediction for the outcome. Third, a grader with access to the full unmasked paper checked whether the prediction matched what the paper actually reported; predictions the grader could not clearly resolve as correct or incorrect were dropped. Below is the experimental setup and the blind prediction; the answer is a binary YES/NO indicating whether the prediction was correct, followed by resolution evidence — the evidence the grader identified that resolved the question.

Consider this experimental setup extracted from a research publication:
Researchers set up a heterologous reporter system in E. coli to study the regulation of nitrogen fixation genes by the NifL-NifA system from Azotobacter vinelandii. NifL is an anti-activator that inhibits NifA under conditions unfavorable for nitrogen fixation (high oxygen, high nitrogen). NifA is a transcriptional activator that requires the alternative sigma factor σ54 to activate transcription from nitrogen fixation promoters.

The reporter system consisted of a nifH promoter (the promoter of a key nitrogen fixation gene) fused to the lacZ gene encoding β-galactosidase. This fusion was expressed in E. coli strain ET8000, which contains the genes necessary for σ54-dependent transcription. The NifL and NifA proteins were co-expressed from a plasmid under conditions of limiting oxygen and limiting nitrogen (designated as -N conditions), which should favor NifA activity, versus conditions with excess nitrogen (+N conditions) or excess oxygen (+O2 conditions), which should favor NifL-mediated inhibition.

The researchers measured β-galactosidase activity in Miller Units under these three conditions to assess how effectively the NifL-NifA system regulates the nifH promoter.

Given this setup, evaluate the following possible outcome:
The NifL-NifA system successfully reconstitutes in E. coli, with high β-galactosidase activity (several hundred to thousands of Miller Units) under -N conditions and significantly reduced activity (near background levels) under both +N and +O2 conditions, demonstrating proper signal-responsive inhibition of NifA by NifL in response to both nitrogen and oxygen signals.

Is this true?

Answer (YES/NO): NO